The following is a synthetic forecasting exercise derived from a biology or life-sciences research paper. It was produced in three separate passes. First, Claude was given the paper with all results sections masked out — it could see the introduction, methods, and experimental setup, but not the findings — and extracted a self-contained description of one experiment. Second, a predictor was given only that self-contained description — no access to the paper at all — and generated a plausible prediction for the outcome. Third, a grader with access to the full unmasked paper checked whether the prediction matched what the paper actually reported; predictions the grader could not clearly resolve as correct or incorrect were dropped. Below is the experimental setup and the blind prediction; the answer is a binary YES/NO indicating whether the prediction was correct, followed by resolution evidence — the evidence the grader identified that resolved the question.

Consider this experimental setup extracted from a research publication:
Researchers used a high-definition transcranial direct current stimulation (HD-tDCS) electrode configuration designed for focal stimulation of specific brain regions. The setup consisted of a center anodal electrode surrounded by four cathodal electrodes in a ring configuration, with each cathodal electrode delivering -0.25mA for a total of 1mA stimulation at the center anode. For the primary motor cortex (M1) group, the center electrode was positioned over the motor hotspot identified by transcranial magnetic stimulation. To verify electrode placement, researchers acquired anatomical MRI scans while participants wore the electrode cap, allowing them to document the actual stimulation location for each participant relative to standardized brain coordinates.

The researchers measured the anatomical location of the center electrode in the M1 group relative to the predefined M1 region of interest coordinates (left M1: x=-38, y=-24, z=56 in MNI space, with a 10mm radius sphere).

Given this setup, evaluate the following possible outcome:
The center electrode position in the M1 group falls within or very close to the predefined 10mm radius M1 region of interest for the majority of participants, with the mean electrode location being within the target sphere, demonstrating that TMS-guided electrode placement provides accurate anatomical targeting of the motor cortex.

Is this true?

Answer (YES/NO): NO